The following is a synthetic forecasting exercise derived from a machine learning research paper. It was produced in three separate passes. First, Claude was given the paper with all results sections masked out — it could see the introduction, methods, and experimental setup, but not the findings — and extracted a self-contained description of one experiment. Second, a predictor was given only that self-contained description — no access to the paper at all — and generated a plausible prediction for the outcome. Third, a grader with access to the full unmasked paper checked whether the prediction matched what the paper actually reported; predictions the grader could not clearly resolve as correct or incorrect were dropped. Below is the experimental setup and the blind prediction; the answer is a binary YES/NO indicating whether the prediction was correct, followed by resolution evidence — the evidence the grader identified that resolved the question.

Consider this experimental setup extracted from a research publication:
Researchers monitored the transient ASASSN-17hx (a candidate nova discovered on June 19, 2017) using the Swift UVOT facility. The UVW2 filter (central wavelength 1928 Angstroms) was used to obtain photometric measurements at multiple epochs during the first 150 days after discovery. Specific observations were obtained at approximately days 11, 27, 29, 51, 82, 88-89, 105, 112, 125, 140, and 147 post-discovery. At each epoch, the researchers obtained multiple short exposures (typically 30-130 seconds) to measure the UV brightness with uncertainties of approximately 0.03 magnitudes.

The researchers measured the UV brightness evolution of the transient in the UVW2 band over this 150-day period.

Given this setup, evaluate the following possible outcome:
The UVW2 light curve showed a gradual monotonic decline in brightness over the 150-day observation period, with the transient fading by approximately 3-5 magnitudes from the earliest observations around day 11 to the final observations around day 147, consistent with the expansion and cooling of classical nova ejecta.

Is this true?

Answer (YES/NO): NO